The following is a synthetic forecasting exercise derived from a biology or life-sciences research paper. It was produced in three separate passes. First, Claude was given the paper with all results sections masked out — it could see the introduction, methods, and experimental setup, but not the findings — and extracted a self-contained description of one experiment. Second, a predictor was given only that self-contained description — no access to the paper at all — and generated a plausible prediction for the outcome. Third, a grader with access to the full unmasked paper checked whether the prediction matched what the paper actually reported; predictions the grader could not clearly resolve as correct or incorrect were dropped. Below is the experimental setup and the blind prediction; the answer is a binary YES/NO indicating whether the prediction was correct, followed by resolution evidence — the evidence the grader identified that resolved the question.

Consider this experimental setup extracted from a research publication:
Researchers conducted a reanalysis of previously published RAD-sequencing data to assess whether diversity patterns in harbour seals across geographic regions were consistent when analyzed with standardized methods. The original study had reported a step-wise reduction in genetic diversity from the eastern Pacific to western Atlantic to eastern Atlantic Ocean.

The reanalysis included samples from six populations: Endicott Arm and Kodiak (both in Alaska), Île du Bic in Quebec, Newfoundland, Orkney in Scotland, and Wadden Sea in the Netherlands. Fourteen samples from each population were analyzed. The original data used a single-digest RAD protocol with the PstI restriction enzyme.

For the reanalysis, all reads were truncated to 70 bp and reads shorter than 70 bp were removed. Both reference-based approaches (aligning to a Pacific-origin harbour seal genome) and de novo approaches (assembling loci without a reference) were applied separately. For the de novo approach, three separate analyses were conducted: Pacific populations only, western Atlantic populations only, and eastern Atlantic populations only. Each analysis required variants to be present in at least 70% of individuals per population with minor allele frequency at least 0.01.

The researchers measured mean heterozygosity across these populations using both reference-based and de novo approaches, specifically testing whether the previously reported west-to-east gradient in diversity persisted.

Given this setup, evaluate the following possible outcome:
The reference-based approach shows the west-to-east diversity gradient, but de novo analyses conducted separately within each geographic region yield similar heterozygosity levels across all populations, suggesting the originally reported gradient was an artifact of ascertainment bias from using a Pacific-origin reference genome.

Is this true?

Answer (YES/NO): NO